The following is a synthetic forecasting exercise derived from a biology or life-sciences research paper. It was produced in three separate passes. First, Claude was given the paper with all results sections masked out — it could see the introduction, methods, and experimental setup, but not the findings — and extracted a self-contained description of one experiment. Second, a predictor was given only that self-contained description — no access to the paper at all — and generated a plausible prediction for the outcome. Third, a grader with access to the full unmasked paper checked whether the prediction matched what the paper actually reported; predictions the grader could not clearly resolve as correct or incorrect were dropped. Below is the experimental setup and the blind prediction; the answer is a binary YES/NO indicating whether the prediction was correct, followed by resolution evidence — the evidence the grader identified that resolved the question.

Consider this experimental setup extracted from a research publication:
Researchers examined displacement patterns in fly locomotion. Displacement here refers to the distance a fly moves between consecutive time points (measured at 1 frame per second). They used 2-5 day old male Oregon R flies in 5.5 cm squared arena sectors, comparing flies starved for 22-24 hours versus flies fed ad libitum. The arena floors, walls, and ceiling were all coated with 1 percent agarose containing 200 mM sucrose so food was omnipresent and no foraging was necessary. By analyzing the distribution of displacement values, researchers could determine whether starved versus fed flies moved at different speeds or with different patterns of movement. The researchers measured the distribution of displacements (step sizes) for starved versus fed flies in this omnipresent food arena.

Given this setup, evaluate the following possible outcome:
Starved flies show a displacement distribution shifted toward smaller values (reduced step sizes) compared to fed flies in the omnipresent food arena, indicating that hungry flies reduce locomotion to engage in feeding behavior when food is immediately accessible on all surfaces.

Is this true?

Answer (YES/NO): YES